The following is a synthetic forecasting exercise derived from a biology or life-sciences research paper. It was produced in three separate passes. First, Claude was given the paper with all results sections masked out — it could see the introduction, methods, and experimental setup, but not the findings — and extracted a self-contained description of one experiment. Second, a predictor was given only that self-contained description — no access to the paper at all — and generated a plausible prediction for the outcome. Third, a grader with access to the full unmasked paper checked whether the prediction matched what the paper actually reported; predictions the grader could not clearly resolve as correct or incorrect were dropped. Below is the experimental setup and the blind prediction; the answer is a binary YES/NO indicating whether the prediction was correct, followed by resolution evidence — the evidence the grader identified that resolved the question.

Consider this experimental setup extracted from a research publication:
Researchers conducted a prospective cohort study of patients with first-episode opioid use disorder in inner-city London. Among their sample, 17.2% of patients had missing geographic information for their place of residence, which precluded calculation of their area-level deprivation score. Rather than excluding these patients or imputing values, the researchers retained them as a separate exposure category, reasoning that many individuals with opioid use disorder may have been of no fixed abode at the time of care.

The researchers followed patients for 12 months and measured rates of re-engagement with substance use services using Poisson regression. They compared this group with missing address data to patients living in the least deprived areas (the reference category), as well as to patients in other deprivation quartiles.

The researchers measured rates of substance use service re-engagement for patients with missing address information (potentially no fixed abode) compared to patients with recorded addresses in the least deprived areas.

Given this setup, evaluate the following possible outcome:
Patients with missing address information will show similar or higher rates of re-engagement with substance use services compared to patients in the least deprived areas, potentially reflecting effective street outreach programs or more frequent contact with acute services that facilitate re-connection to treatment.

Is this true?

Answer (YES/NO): YES